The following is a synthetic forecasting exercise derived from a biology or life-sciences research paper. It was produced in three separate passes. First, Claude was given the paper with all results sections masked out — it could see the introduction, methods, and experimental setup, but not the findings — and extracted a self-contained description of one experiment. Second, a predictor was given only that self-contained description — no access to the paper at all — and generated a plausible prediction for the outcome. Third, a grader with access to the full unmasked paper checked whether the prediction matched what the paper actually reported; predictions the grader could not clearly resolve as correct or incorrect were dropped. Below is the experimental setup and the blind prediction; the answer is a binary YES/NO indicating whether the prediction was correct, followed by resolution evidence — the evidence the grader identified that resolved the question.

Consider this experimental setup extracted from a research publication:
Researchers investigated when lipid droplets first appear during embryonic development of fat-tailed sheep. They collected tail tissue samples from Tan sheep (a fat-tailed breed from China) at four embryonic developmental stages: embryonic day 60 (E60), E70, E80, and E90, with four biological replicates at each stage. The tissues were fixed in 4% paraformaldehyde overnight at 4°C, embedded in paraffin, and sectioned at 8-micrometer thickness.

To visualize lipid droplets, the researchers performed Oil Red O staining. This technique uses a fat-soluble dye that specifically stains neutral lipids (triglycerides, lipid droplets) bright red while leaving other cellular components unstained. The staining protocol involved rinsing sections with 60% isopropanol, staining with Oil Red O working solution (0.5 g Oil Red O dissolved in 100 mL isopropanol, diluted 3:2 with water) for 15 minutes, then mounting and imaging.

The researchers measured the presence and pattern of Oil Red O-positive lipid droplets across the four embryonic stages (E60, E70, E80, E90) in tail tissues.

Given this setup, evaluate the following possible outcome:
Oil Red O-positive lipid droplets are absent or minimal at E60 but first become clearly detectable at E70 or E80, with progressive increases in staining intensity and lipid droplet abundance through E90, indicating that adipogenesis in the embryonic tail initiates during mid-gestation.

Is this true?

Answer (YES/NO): NO